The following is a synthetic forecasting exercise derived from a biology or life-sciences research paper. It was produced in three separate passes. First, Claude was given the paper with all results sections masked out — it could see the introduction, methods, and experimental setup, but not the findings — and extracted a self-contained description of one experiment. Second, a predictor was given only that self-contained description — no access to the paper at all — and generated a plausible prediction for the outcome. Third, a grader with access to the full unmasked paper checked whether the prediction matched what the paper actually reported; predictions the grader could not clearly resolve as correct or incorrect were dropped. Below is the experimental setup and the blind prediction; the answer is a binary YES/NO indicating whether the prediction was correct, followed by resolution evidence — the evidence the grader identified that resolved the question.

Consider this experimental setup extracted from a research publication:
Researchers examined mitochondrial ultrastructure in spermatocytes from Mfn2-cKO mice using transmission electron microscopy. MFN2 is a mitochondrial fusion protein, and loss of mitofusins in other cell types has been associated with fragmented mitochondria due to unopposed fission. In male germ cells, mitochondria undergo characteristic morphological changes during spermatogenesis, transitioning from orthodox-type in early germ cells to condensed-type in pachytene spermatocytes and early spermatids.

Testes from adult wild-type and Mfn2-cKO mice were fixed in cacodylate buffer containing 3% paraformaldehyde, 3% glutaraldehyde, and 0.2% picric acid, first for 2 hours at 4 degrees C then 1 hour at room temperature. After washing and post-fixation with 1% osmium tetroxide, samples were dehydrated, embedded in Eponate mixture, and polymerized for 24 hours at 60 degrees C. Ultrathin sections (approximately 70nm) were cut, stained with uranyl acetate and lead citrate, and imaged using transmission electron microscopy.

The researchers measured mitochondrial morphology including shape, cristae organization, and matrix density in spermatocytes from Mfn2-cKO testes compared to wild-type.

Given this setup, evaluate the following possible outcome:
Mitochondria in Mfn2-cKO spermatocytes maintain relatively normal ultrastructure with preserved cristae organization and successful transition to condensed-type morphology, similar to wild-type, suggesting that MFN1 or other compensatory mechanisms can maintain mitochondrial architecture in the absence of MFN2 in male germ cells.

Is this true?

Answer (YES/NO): NO